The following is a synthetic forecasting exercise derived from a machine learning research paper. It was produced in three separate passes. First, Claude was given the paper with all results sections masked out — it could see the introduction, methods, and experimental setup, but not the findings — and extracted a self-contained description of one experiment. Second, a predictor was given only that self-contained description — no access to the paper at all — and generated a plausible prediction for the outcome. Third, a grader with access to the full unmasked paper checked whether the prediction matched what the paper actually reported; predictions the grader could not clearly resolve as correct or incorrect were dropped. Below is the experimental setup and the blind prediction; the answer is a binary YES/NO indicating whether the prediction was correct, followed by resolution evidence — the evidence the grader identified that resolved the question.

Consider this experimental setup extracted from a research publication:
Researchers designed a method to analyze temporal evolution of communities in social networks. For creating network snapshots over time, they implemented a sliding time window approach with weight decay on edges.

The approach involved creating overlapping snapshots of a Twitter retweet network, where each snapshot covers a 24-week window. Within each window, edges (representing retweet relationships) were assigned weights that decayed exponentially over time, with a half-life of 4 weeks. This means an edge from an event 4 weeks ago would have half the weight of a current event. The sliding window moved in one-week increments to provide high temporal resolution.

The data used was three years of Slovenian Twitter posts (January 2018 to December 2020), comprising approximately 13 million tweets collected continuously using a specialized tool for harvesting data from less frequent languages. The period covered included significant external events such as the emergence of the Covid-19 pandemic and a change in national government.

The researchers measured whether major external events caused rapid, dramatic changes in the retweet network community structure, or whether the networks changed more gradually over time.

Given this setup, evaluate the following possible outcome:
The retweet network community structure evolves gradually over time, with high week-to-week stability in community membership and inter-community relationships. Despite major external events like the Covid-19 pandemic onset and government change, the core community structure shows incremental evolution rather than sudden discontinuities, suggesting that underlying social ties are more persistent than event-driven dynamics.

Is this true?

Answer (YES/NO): YES